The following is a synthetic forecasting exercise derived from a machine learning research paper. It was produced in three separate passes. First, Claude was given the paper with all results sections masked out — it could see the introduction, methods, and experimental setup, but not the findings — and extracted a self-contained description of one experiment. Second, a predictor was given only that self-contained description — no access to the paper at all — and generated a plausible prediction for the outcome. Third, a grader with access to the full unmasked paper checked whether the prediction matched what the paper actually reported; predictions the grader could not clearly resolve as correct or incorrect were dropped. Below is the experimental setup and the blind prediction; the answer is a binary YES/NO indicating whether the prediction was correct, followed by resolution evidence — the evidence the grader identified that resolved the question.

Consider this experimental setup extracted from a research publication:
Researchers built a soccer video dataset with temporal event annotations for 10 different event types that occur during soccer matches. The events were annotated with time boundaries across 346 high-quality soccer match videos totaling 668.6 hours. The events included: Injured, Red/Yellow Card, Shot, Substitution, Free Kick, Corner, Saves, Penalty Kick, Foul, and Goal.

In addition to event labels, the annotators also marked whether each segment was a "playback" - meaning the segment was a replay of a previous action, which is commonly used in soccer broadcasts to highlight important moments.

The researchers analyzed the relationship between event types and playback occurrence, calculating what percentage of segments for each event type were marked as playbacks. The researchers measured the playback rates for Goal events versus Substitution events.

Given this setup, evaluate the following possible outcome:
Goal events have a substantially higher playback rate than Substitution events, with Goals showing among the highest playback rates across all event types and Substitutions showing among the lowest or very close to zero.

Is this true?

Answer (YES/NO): YES